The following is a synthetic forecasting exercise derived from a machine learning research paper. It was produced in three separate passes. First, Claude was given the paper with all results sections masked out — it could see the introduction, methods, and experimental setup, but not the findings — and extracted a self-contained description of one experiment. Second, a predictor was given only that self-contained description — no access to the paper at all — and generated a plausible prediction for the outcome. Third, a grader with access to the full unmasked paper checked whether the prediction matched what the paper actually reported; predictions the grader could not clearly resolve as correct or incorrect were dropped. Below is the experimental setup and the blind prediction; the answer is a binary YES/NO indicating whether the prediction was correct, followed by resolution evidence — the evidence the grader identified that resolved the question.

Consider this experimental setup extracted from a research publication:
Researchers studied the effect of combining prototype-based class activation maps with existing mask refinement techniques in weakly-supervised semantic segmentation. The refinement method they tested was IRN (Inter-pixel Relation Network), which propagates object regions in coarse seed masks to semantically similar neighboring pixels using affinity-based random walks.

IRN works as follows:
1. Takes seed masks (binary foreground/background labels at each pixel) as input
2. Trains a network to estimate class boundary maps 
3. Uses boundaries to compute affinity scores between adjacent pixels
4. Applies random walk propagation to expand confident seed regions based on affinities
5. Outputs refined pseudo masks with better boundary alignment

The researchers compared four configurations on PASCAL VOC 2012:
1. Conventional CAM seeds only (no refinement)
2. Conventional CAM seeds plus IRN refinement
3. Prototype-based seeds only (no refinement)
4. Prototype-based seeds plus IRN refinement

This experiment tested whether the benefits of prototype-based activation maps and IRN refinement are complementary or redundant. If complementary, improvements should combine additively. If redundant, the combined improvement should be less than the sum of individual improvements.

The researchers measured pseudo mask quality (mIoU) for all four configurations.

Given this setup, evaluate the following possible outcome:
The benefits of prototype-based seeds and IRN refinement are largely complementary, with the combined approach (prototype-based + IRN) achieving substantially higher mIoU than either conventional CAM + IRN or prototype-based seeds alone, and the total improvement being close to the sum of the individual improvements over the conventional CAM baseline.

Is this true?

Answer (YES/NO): YES